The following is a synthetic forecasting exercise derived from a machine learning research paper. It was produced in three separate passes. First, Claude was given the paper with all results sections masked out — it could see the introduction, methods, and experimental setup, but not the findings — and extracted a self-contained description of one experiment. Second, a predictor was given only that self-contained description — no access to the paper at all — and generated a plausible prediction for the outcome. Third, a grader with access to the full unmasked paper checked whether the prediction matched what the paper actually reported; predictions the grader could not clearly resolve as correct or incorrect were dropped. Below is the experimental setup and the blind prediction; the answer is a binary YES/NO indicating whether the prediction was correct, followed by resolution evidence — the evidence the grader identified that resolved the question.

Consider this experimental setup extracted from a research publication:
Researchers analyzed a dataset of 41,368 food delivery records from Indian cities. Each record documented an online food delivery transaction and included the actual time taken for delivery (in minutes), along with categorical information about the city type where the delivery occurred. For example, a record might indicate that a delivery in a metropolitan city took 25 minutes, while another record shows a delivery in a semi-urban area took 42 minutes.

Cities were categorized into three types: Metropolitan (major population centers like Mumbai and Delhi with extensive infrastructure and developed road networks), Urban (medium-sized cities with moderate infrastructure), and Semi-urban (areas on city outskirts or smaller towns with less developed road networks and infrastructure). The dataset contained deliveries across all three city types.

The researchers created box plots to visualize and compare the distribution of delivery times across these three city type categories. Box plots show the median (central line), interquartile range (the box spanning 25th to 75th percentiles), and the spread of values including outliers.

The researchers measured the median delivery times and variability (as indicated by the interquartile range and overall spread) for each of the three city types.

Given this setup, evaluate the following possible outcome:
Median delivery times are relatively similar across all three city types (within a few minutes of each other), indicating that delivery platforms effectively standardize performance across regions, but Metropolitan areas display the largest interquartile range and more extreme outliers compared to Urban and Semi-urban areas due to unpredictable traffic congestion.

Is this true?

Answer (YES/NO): NO